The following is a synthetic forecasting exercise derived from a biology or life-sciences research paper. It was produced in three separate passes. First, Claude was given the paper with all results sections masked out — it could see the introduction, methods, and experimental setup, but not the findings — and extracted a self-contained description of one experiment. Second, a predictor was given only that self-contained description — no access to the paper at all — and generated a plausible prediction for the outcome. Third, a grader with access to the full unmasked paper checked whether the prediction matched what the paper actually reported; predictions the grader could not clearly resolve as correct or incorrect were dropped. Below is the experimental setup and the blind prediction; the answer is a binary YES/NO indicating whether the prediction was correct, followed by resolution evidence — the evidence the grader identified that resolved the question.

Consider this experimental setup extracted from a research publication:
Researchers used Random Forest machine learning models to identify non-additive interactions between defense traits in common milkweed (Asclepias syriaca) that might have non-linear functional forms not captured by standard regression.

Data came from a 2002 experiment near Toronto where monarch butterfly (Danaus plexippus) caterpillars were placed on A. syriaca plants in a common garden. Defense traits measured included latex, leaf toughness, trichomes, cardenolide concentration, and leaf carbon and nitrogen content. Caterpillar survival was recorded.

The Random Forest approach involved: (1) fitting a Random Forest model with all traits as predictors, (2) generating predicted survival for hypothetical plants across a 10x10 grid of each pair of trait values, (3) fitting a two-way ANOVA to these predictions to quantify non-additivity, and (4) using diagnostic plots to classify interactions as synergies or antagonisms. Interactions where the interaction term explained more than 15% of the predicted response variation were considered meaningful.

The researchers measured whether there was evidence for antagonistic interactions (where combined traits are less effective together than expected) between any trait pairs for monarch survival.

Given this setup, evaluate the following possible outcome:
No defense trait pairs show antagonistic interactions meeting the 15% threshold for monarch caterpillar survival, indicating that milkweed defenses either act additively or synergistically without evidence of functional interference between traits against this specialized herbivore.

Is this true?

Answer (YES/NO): NO